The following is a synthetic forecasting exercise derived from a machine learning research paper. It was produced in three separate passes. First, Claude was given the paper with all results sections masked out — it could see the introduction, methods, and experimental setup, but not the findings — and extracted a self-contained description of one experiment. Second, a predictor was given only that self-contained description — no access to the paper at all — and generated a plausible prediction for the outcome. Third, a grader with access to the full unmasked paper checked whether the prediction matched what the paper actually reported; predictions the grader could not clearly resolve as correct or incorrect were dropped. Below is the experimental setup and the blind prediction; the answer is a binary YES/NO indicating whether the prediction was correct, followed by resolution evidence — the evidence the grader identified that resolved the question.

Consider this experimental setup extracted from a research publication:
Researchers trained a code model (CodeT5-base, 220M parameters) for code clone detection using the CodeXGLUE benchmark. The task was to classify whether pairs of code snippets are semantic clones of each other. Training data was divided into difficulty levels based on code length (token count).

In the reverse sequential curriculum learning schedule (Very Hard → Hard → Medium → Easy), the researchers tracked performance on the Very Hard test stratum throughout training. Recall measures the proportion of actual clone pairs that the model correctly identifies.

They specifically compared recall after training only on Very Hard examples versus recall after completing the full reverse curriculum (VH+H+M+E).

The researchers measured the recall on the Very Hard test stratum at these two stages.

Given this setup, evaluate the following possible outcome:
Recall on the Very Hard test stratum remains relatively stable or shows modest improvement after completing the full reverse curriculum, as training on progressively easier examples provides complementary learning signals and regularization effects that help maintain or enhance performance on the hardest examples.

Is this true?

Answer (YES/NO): NO